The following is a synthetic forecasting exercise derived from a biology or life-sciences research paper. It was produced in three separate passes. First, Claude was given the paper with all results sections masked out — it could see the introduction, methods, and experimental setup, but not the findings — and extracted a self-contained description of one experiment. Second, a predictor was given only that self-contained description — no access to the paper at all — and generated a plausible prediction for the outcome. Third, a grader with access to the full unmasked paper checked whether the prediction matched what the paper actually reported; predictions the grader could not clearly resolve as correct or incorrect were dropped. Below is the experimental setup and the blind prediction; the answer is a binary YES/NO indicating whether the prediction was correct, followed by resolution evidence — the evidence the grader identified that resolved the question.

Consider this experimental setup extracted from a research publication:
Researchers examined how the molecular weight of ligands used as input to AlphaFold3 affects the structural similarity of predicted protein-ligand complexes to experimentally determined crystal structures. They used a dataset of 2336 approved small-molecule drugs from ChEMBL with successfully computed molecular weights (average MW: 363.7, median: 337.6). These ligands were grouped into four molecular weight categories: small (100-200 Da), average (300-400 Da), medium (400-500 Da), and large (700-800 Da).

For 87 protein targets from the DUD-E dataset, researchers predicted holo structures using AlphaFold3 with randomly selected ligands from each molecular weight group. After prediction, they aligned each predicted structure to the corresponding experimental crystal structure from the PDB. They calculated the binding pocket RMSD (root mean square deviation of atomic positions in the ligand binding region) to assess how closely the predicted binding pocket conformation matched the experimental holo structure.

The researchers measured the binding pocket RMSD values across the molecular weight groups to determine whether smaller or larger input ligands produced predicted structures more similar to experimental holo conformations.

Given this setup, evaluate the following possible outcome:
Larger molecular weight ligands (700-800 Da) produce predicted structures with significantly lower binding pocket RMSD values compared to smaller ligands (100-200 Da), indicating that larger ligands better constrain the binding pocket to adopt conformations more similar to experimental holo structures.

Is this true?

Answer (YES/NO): NO